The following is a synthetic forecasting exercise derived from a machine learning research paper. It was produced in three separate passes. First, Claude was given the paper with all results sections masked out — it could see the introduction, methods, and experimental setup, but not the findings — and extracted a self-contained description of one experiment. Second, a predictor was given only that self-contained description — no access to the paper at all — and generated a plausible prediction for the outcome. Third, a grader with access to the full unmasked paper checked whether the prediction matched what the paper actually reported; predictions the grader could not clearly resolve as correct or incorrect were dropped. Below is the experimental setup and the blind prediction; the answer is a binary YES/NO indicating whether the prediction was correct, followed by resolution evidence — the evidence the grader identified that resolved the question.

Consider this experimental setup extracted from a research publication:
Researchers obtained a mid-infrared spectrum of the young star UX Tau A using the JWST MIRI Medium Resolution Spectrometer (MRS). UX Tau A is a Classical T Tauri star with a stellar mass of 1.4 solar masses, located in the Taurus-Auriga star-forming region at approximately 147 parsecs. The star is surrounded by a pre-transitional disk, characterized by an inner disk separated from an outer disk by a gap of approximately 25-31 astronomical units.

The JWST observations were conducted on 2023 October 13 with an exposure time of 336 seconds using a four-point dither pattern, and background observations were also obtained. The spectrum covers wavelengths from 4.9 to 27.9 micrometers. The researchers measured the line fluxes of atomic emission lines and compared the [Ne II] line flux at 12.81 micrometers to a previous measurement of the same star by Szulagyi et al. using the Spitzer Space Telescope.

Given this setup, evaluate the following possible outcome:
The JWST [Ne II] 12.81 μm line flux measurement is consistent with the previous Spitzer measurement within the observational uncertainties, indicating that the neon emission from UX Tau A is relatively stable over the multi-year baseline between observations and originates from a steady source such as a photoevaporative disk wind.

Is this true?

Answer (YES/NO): NO